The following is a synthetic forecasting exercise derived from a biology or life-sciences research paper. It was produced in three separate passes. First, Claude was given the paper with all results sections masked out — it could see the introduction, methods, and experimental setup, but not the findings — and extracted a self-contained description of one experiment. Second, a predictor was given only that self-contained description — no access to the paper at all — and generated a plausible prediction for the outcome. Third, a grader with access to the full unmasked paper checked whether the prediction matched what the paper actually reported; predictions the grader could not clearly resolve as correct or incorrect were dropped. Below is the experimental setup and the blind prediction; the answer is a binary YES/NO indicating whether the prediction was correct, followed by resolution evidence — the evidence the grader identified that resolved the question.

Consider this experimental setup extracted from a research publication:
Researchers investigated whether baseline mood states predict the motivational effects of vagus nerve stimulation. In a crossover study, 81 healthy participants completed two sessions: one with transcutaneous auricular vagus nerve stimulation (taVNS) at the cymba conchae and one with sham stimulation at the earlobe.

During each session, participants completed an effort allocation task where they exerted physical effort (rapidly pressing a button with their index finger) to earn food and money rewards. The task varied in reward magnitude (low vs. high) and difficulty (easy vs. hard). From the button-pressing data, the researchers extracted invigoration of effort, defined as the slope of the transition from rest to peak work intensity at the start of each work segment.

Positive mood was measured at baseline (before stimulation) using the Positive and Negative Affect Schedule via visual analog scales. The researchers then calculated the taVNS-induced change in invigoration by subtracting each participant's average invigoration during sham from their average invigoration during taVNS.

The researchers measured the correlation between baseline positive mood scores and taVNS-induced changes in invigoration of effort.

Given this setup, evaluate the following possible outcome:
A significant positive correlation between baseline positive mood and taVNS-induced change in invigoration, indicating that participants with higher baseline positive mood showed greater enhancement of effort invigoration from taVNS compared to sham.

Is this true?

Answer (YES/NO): NO